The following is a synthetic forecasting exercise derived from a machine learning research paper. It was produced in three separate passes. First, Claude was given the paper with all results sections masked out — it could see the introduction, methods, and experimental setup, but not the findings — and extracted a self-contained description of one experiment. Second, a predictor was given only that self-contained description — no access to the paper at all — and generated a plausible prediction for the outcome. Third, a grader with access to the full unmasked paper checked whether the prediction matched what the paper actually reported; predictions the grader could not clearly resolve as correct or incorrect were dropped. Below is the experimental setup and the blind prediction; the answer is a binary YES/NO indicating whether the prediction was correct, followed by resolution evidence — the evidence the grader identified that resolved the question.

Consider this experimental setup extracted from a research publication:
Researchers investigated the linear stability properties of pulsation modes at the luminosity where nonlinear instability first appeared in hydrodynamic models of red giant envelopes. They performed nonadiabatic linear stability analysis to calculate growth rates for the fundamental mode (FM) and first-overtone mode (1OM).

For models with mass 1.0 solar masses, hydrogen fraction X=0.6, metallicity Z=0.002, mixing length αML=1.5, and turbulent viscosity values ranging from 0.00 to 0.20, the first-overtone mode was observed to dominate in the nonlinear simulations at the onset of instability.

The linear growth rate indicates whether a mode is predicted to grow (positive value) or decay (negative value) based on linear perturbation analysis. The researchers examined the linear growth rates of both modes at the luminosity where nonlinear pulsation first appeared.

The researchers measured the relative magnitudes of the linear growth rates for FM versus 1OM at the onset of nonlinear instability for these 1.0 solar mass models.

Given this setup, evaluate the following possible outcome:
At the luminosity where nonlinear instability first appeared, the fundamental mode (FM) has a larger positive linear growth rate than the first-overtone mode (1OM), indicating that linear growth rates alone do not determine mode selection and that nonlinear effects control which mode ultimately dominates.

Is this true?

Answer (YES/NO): NO